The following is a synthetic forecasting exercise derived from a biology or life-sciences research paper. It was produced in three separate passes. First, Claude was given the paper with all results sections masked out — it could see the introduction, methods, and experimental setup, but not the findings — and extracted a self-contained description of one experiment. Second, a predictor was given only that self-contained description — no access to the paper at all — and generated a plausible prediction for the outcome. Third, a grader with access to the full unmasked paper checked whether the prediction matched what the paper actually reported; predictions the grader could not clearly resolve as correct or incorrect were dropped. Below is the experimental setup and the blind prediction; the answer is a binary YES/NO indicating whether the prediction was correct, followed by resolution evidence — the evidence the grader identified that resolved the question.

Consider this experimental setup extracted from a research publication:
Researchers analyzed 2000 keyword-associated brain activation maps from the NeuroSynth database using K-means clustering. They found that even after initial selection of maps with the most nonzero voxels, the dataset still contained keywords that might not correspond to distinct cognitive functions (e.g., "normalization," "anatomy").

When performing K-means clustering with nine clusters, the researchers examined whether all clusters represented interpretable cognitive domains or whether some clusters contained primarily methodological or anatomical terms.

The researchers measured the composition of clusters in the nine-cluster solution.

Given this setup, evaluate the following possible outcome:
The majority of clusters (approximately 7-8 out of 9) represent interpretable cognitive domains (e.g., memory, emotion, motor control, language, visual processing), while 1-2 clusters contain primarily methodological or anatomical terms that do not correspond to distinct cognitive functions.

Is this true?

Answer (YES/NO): YES